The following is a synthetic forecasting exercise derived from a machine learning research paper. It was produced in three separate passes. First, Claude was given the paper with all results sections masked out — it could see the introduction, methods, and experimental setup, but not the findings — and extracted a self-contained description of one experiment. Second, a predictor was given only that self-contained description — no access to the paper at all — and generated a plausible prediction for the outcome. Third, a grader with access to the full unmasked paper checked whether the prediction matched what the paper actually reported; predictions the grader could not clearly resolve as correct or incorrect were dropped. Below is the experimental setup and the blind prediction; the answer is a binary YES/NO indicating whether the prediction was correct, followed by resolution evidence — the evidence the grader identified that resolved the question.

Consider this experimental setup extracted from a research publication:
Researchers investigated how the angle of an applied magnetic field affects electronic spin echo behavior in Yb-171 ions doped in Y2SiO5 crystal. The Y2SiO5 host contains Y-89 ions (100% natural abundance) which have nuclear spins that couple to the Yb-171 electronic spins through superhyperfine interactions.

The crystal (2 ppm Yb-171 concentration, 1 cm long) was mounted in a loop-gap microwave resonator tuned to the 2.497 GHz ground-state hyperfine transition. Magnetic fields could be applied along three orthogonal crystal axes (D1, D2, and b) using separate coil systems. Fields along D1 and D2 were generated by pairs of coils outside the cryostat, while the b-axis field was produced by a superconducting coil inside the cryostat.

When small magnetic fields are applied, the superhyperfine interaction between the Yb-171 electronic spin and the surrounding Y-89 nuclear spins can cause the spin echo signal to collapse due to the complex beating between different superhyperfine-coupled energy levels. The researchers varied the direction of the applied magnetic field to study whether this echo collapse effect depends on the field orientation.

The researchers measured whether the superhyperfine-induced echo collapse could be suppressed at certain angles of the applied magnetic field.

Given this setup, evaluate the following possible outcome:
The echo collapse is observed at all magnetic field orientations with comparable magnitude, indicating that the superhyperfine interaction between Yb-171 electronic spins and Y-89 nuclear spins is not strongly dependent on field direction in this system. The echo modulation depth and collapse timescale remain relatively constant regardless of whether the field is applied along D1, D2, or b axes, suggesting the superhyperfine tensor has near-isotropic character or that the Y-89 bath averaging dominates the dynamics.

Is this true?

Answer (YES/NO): NO